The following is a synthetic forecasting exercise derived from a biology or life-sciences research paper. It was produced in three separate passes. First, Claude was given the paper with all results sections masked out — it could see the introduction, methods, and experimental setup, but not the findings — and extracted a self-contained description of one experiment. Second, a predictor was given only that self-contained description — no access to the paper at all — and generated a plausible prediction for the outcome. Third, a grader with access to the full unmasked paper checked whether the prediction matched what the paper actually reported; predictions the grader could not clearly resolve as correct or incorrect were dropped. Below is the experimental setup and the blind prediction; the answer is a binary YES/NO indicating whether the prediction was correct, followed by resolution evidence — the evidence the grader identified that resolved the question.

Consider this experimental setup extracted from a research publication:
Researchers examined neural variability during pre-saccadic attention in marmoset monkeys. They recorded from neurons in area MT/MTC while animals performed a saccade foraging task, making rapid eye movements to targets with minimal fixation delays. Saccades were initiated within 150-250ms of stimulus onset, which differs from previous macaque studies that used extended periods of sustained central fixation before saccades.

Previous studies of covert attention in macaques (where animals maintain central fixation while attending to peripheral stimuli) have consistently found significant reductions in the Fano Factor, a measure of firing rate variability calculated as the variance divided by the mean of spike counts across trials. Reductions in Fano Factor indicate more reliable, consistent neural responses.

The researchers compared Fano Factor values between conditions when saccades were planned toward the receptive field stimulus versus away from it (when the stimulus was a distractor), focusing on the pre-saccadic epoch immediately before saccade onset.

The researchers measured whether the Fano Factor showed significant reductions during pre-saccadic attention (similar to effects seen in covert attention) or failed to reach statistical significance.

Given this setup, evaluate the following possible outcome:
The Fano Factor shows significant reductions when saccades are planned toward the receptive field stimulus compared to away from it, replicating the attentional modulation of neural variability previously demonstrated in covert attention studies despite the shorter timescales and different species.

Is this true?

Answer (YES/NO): NO